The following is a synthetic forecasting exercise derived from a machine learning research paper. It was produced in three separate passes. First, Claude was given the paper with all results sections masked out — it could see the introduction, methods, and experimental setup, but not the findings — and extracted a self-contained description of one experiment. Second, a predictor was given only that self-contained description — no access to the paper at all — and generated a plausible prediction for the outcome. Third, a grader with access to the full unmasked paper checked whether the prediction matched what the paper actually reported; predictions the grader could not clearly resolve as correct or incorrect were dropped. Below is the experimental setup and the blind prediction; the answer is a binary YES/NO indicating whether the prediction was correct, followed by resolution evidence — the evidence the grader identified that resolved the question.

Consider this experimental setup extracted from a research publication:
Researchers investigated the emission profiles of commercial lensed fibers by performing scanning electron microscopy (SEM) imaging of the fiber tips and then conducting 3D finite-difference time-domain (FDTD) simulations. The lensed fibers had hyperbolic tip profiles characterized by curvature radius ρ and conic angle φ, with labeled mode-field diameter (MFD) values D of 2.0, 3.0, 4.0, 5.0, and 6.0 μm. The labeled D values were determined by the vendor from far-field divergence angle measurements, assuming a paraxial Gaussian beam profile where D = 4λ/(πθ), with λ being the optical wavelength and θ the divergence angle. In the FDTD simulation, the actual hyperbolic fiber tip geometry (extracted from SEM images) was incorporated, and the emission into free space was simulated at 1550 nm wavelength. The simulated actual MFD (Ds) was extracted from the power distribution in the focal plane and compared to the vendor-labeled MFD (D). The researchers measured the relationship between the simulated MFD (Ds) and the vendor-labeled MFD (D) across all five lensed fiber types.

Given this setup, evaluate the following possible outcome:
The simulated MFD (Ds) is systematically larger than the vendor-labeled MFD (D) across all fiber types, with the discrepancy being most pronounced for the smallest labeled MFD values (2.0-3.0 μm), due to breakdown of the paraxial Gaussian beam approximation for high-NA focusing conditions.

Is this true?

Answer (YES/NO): NO